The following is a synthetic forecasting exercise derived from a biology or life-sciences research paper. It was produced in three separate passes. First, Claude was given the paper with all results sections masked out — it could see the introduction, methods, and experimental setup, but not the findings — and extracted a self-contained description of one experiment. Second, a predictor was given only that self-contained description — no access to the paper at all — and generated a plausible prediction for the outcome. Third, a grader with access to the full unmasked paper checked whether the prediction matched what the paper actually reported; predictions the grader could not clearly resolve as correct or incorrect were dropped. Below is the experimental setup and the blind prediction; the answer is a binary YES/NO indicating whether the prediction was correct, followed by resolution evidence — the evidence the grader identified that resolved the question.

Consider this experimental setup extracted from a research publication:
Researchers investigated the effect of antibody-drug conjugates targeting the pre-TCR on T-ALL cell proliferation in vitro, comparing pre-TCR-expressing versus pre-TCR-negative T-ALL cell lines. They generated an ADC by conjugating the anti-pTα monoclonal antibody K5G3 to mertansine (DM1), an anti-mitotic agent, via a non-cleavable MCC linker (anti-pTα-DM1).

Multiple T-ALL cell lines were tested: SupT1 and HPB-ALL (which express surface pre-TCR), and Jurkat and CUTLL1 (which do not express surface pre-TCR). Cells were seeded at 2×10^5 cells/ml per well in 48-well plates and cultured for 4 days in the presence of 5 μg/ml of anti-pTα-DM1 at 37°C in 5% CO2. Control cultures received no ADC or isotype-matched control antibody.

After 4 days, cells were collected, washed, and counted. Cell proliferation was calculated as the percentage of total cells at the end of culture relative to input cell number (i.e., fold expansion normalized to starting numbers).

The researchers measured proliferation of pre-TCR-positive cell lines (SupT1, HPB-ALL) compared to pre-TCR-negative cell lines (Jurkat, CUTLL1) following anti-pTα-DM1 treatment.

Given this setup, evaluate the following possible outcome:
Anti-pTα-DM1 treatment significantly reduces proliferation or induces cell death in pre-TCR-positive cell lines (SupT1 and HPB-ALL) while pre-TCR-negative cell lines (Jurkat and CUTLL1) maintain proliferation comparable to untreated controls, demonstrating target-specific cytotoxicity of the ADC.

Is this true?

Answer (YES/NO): NO